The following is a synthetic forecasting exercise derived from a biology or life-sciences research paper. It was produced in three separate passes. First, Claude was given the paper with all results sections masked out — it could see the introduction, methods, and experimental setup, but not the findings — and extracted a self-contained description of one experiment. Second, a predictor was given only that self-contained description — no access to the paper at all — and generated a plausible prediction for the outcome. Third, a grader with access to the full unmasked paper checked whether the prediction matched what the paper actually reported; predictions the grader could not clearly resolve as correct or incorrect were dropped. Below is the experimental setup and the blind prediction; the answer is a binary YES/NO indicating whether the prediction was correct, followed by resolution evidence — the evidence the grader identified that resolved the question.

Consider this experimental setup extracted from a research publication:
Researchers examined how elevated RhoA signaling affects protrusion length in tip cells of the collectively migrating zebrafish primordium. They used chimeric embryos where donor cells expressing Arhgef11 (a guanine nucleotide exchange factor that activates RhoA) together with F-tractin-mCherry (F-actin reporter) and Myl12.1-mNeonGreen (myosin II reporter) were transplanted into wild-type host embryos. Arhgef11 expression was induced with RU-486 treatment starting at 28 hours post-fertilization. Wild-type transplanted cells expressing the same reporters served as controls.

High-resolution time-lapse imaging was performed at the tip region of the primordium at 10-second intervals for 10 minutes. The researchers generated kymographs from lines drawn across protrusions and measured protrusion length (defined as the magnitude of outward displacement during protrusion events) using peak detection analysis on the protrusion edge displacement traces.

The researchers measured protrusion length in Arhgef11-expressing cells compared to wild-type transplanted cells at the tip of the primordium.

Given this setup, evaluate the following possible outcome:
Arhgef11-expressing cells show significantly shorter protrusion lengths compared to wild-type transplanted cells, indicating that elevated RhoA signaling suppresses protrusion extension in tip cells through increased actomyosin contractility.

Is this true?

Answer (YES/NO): YES